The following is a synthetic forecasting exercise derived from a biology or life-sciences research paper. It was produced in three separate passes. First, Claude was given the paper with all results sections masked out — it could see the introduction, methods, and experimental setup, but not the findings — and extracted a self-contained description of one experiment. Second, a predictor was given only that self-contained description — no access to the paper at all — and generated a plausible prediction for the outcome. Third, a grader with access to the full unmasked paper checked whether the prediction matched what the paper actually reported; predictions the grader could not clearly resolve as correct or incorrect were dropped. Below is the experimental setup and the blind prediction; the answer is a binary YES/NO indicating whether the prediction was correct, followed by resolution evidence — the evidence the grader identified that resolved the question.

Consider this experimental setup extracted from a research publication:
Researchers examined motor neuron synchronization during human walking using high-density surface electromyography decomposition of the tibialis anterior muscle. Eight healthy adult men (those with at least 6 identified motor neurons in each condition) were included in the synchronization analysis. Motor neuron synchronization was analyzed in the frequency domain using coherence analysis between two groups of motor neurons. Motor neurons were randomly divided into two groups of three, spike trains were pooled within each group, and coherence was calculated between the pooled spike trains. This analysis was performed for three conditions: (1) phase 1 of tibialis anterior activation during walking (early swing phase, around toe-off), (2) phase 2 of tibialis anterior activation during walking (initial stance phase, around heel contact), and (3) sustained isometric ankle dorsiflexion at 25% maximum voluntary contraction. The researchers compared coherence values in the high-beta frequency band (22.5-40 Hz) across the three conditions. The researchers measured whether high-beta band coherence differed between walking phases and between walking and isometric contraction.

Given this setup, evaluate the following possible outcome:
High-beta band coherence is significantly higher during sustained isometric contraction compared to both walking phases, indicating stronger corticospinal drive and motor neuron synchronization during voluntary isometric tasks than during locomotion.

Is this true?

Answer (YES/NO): NO